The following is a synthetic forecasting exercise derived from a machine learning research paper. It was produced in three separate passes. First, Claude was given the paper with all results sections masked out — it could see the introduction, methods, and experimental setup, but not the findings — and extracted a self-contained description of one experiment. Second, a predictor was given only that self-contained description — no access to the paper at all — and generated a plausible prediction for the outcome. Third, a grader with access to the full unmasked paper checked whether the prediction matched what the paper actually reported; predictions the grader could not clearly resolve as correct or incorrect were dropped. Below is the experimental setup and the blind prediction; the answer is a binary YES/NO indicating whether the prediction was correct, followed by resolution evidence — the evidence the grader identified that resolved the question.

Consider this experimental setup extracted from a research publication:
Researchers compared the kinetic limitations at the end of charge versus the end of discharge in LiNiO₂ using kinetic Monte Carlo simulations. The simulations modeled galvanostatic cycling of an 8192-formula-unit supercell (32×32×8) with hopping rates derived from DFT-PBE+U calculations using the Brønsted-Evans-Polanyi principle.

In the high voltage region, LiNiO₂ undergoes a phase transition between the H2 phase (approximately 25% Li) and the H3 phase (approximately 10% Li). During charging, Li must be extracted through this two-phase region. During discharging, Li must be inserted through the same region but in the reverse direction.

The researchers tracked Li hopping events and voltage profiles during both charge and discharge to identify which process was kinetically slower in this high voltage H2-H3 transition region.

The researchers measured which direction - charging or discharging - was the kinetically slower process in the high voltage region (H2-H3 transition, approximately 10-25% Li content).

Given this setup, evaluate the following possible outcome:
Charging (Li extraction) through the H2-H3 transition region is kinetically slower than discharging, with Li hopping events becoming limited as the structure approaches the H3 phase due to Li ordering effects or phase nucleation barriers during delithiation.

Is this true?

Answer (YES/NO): YES